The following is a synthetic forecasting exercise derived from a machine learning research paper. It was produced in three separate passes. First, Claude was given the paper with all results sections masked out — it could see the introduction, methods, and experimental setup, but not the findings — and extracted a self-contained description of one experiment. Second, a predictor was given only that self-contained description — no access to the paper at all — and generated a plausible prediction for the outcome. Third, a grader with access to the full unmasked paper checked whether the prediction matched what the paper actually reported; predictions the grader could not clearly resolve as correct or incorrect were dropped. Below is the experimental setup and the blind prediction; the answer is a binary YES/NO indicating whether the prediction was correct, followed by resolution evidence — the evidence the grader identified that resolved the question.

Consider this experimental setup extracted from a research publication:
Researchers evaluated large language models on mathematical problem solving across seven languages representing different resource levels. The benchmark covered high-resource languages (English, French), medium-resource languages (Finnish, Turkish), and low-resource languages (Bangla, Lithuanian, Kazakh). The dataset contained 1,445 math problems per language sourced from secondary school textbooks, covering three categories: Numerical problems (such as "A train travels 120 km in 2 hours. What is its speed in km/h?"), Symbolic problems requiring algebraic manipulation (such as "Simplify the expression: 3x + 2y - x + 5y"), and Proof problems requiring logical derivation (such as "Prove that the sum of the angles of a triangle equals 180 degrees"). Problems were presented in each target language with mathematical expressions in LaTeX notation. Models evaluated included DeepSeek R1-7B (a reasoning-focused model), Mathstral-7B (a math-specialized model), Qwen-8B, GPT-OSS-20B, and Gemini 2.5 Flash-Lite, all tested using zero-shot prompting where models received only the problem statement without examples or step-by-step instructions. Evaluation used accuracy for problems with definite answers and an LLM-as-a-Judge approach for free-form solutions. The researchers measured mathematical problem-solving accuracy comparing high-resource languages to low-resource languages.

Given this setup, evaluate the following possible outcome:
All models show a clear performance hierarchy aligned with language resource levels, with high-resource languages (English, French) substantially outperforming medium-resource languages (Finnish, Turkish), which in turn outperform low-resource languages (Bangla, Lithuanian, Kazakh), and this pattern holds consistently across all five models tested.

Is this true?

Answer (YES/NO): NO